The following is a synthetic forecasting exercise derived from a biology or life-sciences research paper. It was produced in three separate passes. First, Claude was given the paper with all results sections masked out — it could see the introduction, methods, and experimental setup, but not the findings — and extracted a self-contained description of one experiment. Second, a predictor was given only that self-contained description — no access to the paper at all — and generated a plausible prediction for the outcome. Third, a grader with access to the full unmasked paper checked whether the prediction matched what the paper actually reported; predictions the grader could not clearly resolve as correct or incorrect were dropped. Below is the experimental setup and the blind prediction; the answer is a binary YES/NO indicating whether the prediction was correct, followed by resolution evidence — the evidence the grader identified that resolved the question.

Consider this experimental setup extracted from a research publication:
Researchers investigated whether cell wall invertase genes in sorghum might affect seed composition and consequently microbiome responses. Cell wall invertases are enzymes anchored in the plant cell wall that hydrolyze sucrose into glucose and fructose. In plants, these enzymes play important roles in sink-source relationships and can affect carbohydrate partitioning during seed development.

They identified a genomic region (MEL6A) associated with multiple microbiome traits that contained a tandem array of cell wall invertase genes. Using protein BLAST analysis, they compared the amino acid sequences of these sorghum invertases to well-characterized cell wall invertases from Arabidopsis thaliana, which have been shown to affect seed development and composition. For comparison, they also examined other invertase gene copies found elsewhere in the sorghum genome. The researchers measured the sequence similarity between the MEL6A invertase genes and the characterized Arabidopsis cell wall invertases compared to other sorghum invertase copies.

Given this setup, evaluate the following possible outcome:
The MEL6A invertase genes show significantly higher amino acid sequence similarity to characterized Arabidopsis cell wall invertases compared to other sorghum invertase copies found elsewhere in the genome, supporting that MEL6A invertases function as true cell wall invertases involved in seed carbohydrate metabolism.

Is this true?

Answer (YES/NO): YES